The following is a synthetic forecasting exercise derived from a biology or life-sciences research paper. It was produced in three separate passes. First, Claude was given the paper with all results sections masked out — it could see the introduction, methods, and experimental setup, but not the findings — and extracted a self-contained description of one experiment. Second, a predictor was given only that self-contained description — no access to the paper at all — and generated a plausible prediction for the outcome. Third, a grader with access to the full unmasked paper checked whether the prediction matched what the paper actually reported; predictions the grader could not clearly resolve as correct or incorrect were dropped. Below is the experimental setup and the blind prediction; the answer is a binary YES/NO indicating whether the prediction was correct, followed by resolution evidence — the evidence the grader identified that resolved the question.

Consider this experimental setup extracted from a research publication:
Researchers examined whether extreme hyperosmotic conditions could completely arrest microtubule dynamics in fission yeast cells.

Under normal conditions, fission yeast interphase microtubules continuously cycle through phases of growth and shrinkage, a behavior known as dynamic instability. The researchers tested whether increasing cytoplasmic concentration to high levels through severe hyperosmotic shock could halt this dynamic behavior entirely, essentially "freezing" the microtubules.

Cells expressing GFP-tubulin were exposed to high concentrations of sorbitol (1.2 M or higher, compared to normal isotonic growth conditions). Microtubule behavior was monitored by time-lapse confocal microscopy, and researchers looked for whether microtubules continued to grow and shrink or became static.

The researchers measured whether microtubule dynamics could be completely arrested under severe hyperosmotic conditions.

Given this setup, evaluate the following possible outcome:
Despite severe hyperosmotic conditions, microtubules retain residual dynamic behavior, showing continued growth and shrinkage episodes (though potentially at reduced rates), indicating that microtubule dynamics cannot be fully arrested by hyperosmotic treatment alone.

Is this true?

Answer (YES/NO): YES